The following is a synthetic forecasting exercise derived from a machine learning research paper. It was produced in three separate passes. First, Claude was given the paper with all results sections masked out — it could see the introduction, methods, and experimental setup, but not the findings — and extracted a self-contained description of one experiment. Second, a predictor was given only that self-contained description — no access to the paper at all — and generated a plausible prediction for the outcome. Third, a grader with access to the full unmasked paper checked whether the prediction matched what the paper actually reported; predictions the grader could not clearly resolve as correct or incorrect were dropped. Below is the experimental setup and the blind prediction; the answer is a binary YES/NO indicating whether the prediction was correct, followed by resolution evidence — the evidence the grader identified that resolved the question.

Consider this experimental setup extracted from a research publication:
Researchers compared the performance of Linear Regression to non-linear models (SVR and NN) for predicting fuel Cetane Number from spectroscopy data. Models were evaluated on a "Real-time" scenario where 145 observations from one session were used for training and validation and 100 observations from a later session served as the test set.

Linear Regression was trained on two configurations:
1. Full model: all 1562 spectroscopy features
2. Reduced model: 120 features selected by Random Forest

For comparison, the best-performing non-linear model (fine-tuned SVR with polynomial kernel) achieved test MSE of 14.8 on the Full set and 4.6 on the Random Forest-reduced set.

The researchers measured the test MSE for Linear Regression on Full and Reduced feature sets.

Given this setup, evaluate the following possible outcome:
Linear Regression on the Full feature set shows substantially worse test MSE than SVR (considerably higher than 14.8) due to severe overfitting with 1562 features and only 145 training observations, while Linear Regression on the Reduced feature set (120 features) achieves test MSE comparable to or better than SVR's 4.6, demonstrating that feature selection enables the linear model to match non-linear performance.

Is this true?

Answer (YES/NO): NO